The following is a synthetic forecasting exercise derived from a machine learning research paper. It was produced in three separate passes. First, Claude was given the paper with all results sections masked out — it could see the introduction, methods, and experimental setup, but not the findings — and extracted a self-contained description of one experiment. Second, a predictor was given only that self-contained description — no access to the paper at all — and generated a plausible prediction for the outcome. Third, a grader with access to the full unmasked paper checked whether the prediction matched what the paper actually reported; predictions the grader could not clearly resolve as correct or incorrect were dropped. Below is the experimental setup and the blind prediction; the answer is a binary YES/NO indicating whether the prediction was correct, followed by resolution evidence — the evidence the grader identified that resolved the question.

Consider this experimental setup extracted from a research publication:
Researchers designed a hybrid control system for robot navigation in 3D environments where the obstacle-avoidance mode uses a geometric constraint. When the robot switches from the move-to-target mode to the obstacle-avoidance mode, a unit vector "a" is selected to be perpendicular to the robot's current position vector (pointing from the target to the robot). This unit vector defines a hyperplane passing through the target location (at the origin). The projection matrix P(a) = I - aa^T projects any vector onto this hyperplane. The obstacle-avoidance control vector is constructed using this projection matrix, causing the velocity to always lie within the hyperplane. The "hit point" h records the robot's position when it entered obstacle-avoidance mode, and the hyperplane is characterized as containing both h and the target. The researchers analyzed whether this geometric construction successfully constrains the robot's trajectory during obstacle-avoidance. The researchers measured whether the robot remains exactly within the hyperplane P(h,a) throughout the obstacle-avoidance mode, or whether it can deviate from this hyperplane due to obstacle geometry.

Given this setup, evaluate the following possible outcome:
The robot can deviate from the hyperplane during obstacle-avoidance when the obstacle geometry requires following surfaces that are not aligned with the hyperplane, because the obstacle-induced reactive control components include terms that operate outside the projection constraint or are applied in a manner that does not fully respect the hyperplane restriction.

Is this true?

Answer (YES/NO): NO